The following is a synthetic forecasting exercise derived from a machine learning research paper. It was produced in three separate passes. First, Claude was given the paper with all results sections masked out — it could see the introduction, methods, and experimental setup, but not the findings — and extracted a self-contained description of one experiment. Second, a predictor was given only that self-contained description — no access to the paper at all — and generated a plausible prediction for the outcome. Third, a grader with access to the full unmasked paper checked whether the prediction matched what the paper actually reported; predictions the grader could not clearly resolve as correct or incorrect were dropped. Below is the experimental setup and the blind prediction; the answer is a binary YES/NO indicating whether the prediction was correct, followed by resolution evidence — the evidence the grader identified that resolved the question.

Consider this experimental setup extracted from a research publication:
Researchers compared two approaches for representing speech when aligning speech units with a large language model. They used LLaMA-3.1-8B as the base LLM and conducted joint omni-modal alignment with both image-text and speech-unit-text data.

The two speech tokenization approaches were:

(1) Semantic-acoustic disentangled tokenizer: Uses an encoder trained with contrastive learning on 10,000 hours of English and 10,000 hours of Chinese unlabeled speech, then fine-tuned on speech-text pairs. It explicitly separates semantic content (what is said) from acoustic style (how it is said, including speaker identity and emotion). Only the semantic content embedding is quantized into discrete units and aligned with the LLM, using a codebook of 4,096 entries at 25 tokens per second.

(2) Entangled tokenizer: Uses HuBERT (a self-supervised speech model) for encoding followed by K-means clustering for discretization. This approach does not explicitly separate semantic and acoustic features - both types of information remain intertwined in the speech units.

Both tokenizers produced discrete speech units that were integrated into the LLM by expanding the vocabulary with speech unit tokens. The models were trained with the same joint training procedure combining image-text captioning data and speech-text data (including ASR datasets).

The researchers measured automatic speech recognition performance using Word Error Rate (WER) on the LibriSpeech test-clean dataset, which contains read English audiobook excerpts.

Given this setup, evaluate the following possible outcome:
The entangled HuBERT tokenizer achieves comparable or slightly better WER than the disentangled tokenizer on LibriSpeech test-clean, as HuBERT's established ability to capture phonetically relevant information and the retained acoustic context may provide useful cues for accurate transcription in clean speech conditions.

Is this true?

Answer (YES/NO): NO